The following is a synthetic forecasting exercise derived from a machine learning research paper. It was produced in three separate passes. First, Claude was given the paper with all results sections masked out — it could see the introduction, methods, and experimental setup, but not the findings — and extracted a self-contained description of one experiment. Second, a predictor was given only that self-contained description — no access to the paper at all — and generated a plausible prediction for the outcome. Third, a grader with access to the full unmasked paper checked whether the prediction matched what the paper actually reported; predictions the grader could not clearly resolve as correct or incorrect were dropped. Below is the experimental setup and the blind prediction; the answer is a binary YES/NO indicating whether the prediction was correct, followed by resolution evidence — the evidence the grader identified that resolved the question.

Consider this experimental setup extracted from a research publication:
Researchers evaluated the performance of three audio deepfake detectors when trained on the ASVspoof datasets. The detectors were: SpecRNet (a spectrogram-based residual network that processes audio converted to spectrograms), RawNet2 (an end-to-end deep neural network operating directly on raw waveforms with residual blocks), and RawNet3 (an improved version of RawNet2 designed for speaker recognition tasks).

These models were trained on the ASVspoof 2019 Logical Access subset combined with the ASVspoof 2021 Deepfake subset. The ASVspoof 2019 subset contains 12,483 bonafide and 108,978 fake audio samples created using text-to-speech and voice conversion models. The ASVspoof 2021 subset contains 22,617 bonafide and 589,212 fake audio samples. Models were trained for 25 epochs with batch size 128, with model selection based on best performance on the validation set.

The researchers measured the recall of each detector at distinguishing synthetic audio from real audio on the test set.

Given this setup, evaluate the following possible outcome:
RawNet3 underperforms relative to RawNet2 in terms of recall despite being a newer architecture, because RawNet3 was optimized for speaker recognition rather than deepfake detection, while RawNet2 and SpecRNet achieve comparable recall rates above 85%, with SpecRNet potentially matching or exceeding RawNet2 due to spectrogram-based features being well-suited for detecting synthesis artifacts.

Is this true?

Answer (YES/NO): YES